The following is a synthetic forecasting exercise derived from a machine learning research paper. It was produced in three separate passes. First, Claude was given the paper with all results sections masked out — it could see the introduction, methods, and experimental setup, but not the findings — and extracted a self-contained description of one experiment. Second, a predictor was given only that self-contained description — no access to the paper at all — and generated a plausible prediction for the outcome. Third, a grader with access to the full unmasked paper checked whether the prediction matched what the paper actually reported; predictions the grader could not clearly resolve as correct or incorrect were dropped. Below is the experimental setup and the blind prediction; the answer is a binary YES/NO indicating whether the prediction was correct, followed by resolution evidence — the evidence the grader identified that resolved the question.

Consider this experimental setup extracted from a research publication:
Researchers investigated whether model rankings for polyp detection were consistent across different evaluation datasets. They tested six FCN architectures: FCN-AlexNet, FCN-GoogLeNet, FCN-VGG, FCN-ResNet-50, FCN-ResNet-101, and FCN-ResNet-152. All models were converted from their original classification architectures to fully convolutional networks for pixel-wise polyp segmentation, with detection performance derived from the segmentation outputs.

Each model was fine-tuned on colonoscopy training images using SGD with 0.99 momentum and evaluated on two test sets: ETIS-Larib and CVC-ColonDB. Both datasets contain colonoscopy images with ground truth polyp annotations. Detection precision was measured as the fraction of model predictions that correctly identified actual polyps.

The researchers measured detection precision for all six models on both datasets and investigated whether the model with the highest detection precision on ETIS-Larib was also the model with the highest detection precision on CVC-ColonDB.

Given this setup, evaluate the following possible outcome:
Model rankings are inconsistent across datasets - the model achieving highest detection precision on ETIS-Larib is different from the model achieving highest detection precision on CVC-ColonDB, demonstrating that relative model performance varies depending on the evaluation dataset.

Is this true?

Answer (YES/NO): YES